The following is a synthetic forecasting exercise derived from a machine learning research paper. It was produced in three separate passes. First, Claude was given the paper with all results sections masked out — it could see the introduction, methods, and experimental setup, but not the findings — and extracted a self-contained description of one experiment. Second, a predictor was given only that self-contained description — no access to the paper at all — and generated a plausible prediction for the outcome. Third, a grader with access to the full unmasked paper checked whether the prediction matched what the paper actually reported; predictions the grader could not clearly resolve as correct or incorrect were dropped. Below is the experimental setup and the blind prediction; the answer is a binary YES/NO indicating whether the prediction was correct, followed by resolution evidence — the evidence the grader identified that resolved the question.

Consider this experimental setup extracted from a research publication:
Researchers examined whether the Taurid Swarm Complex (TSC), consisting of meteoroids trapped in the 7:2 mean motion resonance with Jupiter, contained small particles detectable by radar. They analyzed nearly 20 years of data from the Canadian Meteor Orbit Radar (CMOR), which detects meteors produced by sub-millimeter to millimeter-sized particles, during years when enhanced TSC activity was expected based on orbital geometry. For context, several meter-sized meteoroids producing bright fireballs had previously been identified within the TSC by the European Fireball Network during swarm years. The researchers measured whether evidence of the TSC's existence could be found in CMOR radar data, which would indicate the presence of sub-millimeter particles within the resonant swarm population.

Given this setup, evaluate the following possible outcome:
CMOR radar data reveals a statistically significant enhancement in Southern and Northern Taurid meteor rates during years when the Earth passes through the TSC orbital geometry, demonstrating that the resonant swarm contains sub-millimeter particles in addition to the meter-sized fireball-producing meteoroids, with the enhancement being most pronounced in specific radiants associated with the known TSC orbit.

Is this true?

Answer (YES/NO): NO